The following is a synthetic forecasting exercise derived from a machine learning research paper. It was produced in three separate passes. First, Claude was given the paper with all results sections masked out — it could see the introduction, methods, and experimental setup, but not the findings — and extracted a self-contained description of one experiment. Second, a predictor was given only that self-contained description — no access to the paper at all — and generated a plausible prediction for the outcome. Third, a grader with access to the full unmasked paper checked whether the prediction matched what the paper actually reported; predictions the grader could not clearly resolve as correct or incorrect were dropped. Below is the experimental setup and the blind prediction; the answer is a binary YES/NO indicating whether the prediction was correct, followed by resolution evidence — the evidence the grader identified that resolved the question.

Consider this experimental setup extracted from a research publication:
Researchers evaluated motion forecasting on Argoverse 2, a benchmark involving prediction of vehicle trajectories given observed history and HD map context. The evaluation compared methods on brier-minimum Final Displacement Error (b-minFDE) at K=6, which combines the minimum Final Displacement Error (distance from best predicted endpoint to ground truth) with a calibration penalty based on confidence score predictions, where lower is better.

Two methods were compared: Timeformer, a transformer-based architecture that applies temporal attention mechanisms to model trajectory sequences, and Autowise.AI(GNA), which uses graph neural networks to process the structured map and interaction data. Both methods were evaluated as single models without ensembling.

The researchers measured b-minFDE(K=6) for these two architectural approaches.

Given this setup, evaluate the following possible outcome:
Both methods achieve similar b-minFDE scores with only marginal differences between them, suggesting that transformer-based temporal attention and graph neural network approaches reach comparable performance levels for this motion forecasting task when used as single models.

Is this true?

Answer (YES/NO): NO